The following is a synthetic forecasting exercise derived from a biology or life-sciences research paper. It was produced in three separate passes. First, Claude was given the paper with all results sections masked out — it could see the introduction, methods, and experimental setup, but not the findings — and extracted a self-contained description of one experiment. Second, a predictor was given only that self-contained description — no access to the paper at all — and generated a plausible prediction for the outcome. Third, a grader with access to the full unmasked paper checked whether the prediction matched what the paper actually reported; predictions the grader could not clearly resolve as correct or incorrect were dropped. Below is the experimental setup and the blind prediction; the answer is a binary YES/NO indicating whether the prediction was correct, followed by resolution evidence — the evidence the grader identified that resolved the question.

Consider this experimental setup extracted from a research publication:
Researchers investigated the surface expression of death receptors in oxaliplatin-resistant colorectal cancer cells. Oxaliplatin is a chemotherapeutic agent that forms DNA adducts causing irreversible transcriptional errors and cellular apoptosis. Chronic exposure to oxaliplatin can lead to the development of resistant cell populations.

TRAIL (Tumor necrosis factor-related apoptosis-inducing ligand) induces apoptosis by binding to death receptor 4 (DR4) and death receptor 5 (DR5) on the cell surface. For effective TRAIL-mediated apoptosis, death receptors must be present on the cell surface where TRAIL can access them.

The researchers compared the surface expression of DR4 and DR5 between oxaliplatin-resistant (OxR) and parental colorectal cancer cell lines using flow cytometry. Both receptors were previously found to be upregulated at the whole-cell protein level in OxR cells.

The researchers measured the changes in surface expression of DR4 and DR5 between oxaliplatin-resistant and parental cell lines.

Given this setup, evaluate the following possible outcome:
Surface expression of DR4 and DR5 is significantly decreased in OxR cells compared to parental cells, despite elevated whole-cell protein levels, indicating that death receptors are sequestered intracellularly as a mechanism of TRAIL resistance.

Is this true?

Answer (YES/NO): NO